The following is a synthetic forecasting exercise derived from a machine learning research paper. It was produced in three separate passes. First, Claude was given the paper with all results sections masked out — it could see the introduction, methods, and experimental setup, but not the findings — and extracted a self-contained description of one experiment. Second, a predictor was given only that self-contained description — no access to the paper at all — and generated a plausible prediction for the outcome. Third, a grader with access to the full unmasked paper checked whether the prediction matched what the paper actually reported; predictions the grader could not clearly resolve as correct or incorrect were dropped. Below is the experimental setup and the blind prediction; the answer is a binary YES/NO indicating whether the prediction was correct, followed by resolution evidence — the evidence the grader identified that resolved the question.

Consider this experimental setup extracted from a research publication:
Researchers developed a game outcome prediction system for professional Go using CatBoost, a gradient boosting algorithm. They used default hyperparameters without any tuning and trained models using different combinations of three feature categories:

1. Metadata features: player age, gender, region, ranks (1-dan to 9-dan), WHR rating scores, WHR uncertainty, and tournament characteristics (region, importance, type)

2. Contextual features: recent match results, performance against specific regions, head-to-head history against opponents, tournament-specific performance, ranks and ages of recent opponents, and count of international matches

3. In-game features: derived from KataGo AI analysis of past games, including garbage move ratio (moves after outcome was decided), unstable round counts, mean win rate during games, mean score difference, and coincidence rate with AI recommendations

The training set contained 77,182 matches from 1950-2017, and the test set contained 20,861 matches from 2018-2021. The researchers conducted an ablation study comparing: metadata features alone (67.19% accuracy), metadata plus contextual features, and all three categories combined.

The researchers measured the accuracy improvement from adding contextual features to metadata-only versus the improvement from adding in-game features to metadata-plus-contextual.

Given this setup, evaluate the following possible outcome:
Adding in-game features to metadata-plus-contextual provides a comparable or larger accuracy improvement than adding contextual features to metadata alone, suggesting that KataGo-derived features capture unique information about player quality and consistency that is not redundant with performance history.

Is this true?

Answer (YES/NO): NO